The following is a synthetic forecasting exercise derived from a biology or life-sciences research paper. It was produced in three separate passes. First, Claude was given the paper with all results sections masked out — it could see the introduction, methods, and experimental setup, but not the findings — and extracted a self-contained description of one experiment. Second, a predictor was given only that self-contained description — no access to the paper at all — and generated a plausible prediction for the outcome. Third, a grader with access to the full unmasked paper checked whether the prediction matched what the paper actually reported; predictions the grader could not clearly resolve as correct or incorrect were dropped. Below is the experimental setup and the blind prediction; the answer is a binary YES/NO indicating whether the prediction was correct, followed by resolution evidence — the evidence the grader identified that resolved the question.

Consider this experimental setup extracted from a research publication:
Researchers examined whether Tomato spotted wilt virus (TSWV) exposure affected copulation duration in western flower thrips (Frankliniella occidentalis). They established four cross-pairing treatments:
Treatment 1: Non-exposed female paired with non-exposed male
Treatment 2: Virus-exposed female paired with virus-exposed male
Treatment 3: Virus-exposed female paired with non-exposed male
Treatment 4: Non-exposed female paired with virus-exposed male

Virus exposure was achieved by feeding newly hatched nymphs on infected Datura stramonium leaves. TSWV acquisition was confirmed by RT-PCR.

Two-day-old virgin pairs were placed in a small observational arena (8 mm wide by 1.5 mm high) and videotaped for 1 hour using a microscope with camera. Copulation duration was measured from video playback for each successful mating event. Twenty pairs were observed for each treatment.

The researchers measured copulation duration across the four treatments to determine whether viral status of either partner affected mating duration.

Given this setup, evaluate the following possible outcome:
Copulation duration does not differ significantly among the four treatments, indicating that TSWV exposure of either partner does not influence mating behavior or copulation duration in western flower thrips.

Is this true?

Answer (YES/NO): NO